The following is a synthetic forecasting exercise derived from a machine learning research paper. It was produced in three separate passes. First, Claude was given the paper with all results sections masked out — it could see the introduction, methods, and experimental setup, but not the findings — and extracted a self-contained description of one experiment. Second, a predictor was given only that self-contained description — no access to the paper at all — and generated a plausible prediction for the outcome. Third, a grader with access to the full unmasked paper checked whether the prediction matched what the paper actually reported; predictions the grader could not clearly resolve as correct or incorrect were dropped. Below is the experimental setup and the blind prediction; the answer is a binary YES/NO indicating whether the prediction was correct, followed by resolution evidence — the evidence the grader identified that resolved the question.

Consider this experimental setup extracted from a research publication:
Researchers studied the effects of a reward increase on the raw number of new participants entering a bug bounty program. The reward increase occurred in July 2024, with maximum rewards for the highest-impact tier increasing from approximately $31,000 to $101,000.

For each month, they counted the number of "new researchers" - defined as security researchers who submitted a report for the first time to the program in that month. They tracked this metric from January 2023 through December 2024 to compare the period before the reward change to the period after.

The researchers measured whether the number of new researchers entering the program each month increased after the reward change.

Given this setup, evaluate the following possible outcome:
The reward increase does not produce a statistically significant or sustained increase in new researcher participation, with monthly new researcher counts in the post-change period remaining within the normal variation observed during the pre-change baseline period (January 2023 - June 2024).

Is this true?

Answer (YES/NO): YES